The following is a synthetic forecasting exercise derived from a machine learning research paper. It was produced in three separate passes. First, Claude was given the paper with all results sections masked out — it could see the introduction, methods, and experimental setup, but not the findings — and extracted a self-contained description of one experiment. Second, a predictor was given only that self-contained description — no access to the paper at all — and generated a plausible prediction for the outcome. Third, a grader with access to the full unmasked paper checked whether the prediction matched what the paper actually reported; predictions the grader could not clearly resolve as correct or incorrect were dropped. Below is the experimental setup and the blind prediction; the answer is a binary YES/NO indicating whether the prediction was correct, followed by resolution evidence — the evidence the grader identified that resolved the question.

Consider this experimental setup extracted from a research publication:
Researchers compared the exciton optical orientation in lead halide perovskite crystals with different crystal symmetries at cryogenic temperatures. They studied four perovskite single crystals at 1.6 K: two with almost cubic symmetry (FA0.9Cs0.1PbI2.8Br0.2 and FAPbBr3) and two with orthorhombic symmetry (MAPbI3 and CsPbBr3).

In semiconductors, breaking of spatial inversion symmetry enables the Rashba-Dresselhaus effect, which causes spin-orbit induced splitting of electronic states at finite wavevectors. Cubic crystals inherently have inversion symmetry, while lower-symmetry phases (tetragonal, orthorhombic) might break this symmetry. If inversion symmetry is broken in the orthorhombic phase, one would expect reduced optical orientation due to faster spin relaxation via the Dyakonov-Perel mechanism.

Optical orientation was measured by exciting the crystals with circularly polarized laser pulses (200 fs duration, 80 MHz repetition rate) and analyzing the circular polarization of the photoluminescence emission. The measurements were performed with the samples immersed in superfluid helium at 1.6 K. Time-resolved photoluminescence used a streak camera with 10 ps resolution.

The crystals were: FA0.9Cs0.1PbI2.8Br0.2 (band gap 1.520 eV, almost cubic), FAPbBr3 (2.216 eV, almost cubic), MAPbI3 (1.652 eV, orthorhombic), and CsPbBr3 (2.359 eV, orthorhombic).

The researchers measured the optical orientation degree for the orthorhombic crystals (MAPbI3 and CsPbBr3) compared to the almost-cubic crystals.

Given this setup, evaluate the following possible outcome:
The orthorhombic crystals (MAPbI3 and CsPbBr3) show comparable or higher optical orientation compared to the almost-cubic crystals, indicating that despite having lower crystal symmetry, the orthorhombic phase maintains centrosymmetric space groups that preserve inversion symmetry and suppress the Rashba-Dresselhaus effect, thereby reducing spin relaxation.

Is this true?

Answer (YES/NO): YES